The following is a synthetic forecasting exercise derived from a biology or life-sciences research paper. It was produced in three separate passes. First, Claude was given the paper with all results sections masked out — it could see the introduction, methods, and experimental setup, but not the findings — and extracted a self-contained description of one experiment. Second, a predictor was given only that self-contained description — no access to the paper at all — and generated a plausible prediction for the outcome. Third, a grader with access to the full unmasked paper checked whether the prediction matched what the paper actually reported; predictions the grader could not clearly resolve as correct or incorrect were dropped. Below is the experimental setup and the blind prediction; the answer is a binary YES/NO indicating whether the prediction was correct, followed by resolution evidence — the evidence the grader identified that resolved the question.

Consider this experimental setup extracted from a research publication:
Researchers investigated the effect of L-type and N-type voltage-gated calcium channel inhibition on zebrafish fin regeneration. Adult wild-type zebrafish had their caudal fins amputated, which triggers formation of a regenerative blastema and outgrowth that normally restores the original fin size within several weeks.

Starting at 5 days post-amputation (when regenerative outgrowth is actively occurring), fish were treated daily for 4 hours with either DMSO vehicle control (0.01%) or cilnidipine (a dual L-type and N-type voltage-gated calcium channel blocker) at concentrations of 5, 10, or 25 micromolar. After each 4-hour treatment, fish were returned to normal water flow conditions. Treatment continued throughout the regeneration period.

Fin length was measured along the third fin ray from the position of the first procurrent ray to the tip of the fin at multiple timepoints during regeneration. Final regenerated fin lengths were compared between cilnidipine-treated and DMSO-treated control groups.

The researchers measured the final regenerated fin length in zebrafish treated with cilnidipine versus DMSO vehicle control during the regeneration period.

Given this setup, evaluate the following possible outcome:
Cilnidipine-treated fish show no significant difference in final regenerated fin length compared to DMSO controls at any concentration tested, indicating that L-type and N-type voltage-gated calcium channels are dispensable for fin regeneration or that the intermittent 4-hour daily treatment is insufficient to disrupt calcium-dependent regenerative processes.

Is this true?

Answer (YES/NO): NO